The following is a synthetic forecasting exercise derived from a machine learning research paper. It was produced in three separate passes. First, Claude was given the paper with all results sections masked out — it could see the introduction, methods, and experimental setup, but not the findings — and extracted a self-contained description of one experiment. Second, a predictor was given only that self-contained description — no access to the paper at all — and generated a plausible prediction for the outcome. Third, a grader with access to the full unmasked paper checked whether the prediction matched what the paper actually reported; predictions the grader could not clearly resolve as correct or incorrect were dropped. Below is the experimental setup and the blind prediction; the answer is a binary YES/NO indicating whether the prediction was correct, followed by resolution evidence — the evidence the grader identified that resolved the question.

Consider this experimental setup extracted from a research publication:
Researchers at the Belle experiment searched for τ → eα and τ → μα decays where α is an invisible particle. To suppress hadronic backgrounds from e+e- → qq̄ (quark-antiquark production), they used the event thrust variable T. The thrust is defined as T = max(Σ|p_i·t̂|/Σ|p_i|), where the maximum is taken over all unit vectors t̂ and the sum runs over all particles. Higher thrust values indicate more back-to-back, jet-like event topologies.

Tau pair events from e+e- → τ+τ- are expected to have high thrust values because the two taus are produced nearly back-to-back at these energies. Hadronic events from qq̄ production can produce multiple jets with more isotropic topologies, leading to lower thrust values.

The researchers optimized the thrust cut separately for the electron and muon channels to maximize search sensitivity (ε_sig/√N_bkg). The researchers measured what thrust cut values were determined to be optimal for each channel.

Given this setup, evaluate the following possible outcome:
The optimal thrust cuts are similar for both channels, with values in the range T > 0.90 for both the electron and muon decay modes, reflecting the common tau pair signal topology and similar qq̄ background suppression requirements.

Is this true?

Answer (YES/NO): NO